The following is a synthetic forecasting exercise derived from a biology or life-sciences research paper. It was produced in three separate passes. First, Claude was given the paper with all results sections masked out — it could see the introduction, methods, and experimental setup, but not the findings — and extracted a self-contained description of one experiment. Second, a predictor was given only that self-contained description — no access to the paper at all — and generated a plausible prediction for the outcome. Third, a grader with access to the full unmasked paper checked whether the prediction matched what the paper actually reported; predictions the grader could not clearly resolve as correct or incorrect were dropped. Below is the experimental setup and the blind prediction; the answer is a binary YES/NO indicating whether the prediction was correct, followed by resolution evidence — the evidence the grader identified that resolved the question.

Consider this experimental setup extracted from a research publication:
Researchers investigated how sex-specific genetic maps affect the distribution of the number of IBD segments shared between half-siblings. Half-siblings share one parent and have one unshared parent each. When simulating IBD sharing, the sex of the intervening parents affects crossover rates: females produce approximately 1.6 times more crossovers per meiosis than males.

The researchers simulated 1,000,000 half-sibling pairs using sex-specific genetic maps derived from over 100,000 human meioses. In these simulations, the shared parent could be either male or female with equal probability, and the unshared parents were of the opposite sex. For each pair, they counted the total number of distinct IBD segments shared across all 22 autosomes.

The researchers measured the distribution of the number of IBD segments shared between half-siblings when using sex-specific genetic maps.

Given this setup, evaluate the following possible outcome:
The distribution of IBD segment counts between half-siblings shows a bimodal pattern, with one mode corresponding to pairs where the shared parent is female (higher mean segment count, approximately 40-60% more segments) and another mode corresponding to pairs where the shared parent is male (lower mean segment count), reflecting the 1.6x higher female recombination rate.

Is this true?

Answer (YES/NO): YES